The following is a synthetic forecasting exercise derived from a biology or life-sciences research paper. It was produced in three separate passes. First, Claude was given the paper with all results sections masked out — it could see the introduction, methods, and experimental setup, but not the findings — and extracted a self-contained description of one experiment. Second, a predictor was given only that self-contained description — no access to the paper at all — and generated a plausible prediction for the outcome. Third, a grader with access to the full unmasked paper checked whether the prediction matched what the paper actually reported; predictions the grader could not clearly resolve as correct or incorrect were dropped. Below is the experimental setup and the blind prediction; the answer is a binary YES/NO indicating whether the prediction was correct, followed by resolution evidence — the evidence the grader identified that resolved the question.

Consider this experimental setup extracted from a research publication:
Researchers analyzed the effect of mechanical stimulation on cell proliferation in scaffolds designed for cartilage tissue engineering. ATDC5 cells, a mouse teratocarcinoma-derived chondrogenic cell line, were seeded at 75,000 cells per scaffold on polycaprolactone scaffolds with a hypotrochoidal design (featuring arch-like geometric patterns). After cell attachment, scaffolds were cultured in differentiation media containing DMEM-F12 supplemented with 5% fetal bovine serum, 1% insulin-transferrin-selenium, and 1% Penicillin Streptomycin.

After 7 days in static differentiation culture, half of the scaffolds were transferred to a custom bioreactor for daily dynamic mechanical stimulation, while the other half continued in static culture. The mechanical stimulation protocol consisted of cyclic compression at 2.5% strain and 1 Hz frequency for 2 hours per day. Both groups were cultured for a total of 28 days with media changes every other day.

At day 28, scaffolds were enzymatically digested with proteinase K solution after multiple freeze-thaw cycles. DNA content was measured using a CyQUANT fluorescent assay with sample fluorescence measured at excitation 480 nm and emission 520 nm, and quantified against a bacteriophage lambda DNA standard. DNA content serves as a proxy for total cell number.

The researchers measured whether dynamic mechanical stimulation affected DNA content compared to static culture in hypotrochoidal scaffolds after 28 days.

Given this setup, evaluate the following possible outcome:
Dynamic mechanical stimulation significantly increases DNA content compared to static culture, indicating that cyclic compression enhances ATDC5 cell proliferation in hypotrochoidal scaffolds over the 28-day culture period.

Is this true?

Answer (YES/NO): NO